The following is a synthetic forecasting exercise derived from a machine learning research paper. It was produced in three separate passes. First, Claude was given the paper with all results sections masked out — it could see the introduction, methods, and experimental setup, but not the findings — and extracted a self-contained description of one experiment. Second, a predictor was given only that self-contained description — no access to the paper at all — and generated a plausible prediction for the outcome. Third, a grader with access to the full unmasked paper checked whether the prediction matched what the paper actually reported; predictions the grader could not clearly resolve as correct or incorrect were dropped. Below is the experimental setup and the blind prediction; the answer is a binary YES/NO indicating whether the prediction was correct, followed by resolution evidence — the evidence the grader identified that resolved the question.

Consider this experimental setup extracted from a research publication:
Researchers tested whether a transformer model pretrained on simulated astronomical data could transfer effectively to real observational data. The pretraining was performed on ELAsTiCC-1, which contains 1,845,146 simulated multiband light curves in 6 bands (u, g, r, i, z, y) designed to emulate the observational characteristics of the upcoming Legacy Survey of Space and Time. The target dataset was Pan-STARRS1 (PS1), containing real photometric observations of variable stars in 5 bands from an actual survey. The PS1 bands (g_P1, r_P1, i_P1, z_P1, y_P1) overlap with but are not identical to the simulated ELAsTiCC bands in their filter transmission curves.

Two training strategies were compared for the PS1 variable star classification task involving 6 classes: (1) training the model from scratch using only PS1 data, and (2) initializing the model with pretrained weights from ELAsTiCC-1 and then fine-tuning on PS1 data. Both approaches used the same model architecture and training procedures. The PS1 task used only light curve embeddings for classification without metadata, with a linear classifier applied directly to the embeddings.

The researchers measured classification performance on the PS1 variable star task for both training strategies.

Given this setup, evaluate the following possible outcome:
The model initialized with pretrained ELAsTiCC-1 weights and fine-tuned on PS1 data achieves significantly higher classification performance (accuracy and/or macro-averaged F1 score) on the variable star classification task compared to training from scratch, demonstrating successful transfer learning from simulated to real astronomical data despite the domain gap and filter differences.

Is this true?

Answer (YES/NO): YES